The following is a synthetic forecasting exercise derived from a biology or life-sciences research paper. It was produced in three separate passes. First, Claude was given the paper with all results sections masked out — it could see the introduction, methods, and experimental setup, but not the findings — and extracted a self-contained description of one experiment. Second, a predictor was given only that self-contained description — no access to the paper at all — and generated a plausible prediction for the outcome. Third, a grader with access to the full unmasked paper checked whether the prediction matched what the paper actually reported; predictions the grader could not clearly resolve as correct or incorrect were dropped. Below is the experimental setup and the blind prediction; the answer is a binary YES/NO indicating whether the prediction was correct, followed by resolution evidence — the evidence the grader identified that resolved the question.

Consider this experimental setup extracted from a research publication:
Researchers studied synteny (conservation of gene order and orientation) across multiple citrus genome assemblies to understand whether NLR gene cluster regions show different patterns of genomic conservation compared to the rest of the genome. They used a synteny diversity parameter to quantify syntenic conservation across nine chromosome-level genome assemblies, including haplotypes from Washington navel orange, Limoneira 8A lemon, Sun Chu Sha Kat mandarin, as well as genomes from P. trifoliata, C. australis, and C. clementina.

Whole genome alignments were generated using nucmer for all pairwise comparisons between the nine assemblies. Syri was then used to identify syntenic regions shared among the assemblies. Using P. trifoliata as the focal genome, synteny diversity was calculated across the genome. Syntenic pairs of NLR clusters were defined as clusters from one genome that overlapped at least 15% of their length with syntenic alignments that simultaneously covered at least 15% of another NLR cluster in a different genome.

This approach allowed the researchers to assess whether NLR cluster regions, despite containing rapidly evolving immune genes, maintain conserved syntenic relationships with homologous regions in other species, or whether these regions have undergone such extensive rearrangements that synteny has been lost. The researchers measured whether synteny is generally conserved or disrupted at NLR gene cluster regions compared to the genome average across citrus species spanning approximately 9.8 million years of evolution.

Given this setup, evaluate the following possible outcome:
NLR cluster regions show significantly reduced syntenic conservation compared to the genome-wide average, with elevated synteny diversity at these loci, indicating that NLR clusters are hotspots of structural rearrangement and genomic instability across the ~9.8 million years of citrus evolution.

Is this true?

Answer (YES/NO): YES